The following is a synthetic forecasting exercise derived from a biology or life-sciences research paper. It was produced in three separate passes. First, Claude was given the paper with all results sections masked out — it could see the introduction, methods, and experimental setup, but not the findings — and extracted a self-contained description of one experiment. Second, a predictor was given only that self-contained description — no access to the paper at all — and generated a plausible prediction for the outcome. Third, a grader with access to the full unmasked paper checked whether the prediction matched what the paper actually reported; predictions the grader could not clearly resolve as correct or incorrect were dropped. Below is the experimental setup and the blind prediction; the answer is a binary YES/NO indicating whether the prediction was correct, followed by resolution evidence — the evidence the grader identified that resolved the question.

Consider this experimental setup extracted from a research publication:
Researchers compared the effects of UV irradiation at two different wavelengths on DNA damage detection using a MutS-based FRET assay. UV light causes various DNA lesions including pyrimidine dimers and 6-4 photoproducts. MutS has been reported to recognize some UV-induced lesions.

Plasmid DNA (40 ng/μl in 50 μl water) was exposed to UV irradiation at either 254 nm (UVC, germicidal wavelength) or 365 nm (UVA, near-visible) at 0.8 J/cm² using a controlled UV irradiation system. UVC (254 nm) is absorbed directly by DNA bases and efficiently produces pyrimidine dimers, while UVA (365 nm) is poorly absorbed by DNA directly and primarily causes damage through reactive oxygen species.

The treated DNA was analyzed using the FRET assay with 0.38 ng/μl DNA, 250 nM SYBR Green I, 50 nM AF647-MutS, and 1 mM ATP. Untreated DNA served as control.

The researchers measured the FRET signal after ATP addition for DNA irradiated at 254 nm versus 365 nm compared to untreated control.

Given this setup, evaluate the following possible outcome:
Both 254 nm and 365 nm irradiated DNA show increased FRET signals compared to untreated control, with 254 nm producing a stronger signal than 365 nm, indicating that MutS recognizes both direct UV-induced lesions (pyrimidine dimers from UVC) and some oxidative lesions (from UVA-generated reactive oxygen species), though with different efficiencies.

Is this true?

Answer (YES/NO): NO